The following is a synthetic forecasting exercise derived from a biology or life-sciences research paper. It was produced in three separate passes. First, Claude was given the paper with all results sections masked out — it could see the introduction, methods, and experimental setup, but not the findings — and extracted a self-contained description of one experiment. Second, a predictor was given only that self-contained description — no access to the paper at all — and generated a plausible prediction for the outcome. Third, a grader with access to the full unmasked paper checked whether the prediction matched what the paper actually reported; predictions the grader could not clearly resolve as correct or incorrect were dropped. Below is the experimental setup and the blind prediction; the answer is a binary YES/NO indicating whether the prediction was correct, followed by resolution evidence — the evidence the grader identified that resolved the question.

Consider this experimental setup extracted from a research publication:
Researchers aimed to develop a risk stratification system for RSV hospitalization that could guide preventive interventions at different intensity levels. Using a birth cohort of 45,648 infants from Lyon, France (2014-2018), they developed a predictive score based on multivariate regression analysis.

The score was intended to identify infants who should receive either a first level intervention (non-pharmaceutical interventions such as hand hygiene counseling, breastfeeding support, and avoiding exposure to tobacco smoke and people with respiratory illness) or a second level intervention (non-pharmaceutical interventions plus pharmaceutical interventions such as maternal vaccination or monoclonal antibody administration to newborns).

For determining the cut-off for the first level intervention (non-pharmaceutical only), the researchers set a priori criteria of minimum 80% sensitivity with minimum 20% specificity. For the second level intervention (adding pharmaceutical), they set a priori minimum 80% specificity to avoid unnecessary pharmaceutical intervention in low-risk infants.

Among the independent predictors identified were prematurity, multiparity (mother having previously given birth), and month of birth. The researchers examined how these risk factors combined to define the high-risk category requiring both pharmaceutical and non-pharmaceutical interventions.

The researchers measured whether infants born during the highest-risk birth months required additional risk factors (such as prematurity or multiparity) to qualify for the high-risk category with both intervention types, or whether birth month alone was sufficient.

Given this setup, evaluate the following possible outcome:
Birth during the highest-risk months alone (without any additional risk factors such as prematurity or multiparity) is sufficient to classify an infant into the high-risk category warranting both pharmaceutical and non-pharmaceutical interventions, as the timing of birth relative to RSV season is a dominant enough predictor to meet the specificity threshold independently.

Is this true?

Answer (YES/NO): YES